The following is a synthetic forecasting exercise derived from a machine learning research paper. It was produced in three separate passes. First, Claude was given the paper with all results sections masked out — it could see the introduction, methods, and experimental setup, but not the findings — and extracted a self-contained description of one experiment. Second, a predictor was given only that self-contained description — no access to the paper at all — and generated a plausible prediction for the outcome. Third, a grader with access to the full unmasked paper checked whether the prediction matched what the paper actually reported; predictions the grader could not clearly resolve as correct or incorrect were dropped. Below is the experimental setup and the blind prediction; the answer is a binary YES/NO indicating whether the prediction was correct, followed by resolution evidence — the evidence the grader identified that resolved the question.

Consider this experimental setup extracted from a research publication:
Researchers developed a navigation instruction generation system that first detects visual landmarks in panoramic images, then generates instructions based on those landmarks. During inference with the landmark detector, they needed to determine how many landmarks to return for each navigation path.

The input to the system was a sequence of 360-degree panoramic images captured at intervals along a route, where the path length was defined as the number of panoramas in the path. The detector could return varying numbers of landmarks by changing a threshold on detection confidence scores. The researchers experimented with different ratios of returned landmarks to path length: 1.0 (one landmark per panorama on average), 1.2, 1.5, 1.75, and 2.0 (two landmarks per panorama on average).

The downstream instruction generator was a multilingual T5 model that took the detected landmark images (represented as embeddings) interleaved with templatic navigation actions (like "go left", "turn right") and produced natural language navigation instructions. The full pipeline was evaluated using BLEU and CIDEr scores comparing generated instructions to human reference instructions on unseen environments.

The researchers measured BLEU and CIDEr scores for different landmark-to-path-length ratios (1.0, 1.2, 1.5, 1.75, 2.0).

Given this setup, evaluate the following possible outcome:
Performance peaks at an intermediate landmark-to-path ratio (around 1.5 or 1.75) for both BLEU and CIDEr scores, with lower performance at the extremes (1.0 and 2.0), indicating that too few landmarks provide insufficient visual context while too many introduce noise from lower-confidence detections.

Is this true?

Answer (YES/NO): NO